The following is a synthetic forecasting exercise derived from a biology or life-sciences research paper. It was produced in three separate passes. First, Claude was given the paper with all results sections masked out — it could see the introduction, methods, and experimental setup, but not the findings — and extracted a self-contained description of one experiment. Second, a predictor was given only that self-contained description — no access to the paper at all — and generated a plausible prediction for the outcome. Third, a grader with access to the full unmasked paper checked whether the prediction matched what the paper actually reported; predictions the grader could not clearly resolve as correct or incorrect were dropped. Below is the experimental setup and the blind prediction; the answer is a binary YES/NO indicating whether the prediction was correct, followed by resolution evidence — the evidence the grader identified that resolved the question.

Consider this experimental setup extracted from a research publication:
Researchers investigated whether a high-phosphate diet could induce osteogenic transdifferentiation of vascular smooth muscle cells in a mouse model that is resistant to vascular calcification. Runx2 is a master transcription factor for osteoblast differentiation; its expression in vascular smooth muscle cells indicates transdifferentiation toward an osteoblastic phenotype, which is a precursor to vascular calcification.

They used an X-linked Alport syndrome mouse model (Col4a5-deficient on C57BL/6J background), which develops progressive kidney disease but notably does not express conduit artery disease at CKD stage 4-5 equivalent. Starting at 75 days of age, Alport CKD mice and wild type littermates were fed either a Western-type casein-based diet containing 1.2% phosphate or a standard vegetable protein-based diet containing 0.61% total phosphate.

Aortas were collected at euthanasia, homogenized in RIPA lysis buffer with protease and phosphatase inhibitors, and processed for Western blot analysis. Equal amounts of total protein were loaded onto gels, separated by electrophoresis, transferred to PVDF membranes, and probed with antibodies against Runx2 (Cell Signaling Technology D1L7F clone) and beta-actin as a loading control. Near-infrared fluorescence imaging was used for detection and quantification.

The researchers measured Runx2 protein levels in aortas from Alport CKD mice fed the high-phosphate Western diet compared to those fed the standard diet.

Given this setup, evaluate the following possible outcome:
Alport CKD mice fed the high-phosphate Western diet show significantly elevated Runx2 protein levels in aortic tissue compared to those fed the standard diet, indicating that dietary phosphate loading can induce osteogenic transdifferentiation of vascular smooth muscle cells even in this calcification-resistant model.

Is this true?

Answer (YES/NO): NO